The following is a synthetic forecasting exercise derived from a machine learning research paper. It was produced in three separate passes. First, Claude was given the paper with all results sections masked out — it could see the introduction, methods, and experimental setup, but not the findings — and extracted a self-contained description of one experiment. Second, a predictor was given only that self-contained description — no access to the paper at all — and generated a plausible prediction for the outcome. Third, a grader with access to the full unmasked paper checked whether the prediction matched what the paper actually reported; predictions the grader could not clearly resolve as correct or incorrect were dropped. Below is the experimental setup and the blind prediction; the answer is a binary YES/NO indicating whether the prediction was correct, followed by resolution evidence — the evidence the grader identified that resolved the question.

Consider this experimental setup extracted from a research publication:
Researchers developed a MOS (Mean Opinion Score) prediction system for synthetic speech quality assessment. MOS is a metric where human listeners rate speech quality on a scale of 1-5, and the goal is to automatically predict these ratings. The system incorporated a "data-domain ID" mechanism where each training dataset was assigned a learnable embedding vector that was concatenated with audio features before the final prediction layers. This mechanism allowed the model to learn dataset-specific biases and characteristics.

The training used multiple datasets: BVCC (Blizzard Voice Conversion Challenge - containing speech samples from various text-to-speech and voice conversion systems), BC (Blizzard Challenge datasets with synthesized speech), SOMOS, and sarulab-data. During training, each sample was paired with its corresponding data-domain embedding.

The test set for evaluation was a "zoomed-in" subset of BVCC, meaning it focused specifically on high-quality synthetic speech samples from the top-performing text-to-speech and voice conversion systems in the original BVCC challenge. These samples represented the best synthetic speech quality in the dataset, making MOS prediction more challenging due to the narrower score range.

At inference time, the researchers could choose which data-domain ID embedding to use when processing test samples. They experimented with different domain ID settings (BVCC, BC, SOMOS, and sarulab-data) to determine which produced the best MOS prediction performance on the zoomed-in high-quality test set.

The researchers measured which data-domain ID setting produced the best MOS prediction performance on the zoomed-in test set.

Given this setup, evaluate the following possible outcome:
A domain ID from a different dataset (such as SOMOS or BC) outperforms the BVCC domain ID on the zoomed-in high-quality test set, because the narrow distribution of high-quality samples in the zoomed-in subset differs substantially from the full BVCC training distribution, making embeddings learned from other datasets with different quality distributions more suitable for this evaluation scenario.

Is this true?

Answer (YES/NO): YES